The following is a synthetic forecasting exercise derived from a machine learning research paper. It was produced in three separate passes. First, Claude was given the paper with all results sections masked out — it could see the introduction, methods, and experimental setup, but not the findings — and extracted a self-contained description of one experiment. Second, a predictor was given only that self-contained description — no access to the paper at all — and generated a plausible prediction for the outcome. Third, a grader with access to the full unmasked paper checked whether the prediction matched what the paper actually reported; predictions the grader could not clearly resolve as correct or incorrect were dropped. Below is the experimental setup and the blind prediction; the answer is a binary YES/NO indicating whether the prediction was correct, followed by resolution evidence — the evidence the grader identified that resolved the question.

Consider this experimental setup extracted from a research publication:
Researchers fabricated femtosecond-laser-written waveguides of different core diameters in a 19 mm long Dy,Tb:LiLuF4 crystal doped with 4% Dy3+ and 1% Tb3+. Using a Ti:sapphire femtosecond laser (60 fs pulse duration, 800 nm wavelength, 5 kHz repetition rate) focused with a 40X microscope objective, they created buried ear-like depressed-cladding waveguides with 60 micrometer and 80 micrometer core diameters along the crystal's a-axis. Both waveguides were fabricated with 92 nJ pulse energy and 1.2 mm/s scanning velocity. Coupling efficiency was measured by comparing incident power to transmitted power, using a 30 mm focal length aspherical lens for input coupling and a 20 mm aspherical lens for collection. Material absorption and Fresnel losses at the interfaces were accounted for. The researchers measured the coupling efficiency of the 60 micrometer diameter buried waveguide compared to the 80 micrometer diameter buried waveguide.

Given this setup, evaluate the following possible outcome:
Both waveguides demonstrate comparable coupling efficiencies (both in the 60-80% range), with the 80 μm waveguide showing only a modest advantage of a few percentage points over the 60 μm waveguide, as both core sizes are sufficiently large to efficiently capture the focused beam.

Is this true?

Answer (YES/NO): YES